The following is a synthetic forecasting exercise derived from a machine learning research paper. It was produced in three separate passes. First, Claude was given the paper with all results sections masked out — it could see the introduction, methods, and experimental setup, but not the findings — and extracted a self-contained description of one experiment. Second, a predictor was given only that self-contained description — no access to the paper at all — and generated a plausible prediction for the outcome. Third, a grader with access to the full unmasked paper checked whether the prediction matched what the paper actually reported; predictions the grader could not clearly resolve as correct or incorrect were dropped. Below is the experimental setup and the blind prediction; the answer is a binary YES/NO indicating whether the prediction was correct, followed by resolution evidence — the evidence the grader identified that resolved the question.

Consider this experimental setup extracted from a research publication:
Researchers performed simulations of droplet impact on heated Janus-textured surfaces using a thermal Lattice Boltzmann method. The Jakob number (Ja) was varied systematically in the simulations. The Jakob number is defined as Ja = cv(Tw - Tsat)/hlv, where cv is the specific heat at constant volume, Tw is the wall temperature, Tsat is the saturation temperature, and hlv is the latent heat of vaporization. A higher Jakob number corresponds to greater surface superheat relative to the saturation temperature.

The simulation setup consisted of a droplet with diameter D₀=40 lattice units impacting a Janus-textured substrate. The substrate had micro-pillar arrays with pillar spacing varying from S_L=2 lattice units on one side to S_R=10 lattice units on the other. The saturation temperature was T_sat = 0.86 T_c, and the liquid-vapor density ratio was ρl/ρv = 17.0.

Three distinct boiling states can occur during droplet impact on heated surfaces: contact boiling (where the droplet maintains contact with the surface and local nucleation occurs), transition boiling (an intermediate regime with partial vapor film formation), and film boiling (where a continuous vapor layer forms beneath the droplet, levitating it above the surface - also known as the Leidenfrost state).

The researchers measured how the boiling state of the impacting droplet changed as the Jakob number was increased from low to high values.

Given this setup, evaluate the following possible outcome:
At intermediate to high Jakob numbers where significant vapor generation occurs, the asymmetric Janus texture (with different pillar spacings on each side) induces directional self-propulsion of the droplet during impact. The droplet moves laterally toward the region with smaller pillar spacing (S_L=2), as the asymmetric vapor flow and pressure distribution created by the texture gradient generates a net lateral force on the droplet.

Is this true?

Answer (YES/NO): NO